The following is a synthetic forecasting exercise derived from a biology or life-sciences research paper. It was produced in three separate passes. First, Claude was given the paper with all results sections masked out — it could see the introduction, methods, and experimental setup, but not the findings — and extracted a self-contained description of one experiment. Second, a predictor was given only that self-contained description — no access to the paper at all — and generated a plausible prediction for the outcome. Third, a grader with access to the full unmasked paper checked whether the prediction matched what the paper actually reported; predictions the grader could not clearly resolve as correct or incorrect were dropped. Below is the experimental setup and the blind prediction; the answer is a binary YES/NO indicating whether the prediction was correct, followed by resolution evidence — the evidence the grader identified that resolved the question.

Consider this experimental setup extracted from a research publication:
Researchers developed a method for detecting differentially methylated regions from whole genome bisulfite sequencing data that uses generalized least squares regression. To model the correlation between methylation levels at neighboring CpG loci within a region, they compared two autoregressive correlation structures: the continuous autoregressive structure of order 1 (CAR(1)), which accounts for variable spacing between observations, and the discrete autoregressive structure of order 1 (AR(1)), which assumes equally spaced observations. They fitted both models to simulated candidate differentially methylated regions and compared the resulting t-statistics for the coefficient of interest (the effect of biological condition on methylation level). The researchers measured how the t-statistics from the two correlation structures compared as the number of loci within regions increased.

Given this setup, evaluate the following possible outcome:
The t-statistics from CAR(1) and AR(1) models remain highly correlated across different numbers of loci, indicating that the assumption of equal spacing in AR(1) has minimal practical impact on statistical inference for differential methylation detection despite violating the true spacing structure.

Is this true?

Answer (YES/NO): NO